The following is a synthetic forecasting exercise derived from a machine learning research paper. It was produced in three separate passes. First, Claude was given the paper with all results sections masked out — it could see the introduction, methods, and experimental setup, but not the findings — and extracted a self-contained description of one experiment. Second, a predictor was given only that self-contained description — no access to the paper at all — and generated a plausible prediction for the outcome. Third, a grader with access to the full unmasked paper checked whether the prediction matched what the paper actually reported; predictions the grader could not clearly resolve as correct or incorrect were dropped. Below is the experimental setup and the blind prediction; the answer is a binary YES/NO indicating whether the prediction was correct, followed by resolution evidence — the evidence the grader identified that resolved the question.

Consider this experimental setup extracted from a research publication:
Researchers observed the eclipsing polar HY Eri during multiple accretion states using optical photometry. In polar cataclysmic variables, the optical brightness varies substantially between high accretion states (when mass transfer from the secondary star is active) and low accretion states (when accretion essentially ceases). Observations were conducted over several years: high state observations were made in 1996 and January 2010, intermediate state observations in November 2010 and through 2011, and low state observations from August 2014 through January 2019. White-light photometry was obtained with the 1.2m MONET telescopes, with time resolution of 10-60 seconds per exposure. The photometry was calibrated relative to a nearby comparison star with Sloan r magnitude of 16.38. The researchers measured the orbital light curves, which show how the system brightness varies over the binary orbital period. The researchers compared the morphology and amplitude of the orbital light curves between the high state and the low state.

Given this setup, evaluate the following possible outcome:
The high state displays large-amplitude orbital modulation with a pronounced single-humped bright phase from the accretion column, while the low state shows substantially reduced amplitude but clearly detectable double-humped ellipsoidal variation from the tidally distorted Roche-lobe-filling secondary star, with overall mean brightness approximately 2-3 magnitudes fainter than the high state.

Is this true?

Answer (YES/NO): NO